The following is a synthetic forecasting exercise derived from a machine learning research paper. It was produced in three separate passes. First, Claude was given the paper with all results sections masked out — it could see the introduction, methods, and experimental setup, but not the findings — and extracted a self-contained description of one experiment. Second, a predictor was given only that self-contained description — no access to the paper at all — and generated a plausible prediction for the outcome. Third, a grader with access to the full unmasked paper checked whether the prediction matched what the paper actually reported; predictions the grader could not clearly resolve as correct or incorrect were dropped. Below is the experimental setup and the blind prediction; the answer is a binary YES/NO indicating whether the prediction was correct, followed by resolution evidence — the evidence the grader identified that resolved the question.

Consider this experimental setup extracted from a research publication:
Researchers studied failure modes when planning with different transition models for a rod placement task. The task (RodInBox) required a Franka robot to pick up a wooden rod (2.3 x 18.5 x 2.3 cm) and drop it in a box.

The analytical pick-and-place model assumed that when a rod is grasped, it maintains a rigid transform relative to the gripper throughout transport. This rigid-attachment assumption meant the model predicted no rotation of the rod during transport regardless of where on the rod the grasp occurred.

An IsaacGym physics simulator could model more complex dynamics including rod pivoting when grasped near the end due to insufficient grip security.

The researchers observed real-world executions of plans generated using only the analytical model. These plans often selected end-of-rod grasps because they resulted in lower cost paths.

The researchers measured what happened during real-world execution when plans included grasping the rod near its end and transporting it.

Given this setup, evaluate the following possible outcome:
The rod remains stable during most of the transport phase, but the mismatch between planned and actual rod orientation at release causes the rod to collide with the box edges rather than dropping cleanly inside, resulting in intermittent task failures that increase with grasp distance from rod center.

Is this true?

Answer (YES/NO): NO